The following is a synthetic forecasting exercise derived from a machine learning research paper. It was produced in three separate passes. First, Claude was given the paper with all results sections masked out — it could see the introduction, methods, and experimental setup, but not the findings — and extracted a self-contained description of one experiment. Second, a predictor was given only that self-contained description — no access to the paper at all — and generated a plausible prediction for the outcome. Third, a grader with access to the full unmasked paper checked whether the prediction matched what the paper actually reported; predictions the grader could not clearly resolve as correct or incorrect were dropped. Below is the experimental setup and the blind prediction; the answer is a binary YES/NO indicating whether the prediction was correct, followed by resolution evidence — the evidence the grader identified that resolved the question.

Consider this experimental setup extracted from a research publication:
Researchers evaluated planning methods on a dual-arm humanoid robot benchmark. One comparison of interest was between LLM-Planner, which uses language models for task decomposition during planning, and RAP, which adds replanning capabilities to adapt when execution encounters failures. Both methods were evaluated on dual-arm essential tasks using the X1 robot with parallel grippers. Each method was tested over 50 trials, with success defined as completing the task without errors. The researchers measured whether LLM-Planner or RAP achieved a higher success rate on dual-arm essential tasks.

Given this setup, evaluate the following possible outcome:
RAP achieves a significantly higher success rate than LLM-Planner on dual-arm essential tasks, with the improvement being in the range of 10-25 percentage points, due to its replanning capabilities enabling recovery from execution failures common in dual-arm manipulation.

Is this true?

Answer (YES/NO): NO